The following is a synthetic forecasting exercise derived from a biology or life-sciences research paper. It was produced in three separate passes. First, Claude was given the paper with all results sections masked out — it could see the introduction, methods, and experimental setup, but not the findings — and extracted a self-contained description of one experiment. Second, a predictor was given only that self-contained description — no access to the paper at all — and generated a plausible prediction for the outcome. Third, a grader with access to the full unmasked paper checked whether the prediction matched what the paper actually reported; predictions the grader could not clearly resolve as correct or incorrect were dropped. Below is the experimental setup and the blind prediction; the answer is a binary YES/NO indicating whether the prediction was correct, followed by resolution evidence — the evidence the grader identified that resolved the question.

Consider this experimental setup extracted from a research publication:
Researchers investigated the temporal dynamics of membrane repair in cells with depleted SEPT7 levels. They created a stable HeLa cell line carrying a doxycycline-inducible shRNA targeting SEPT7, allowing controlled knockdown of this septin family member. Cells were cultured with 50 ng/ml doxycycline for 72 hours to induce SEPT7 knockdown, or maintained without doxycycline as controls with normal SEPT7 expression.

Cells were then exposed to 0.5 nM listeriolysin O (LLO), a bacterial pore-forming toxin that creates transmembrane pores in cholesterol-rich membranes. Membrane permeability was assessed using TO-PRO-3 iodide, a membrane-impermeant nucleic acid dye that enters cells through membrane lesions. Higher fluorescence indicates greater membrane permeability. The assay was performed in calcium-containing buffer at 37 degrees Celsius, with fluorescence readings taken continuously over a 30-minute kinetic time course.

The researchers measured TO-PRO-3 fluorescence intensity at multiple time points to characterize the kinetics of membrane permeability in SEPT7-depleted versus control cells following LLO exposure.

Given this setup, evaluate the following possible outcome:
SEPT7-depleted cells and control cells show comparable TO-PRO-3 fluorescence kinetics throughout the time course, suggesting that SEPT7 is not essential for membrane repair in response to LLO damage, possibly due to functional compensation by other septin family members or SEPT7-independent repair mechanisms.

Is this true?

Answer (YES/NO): NO